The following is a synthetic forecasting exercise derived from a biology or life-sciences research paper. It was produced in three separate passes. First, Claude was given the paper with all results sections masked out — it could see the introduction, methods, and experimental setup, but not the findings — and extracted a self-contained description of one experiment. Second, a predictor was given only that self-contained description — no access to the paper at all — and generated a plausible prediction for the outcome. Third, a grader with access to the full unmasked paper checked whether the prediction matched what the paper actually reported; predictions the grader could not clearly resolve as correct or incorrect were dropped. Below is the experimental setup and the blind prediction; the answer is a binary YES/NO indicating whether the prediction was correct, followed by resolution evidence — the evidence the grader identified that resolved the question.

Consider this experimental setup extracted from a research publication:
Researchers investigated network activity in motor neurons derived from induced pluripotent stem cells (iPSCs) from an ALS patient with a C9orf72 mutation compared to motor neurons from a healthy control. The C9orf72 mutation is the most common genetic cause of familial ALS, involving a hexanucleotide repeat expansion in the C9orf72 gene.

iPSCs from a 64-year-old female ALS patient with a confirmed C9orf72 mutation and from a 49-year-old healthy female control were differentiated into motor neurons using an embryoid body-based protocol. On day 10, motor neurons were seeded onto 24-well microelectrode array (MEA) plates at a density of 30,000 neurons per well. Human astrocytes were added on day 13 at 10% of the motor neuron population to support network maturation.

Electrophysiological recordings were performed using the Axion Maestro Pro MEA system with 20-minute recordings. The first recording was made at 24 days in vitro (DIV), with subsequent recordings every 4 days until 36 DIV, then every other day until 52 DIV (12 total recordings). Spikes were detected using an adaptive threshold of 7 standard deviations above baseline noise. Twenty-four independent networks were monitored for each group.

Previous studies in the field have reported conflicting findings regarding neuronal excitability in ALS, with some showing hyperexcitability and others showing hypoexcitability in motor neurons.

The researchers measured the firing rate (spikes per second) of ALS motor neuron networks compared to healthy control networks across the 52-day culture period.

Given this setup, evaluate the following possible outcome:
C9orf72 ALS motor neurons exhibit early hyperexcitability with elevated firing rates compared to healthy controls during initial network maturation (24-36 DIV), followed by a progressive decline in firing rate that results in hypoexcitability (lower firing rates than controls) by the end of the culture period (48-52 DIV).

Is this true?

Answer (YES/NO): NO